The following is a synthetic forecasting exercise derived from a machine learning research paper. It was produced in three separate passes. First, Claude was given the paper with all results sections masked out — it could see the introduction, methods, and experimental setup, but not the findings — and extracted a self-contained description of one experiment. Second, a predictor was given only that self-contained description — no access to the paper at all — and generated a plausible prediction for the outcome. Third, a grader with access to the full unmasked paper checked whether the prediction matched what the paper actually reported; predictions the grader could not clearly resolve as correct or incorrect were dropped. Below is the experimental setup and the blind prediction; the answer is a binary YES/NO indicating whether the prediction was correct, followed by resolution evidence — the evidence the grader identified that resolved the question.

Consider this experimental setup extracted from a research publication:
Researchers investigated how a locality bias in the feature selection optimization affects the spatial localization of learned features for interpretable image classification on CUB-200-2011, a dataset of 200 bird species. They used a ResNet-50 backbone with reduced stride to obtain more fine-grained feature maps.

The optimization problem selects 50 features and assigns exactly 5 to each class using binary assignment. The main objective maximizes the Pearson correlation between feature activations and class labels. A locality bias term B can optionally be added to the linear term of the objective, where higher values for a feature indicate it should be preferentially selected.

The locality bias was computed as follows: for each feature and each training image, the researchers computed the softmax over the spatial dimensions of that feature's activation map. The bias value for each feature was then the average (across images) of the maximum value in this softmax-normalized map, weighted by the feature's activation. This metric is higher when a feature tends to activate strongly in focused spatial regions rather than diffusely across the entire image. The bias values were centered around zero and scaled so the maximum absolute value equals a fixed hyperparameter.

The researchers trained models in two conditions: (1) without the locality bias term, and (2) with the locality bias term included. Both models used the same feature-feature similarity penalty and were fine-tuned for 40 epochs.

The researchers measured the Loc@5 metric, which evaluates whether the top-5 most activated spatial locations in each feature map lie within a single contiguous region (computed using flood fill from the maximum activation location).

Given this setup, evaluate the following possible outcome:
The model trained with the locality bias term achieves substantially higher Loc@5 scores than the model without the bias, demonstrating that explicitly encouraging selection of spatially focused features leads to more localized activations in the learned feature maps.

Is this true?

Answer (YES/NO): NO